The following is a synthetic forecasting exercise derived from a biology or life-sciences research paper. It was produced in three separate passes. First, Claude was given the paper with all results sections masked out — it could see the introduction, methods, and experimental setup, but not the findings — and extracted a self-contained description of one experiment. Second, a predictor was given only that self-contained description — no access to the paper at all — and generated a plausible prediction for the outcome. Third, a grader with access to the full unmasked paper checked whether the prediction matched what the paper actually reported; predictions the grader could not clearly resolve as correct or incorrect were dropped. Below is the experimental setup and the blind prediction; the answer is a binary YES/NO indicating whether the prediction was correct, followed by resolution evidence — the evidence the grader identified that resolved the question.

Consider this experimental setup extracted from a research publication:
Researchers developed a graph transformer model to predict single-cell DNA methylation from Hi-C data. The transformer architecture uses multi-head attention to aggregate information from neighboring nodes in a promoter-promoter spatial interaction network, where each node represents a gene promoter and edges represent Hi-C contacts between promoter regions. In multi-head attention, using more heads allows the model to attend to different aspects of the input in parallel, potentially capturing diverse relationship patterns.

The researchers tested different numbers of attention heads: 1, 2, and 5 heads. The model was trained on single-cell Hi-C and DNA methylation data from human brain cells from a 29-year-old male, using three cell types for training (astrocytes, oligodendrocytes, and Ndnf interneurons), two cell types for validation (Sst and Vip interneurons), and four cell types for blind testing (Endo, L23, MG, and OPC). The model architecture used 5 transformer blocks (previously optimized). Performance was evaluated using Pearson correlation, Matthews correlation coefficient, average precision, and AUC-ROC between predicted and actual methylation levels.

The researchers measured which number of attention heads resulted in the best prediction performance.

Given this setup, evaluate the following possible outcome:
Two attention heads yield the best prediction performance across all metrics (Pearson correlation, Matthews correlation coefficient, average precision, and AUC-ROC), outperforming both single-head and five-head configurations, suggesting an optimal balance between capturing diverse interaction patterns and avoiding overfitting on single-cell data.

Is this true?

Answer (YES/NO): NO